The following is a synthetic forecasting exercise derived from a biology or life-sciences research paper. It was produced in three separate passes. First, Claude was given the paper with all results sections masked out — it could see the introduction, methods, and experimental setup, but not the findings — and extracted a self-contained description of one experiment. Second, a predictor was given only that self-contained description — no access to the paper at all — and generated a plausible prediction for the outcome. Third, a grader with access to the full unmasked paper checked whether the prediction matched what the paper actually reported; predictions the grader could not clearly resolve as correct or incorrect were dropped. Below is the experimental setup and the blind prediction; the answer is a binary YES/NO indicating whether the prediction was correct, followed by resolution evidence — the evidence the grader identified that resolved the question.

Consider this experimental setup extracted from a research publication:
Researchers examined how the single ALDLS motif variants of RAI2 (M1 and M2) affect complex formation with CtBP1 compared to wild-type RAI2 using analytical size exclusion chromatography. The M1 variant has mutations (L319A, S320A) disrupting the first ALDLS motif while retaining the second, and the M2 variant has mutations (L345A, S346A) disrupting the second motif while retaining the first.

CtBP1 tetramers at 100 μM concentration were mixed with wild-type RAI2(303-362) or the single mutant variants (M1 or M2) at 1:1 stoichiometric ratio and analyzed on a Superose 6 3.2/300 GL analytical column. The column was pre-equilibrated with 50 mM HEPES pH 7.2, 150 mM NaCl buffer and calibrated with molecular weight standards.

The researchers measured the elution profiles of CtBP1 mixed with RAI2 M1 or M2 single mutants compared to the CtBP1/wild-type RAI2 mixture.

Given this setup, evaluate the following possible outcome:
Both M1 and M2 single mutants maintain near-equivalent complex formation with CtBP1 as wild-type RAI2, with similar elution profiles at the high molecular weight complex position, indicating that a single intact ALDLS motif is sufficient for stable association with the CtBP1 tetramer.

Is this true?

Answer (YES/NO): NO